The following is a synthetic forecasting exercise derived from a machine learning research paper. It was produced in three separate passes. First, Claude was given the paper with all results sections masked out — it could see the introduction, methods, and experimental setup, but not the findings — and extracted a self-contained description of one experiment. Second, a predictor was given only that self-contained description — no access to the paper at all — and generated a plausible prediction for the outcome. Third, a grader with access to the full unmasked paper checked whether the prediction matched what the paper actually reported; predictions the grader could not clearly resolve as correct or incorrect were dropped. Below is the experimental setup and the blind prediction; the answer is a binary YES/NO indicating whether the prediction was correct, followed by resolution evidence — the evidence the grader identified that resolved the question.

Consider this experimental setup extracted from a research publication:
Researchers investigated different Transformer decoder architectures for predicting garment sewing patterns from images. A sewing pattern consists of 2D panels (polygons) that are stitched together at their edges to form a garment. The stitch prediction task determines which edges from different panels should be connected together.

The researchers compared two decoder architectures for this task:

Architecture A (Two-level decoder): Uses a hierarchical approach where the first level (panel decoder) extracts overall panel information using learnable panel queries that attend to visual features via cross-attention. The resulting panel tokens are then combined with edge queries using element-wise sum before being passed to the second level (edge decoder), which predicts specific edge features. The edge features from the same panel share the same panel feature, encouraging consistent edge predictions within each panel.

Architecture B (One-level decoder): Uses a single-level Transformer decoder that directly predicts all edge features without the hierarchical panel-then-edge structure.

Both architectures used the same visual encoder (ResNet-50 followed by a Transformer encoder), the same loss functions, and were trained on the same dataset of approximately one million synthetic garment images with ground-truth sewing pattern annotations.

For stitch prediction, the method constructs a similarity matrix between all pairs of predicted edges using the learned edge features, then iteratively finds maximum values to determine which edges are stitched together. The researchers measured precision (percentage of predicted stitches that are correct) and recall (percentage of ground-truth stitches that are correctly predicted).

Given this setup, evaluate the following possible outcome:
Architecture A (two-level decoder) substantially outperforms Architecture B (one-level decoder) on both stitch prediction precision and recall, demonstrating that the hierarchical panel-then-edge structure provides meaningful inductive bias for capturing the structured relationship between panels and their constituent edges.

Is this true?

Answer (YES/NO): NO